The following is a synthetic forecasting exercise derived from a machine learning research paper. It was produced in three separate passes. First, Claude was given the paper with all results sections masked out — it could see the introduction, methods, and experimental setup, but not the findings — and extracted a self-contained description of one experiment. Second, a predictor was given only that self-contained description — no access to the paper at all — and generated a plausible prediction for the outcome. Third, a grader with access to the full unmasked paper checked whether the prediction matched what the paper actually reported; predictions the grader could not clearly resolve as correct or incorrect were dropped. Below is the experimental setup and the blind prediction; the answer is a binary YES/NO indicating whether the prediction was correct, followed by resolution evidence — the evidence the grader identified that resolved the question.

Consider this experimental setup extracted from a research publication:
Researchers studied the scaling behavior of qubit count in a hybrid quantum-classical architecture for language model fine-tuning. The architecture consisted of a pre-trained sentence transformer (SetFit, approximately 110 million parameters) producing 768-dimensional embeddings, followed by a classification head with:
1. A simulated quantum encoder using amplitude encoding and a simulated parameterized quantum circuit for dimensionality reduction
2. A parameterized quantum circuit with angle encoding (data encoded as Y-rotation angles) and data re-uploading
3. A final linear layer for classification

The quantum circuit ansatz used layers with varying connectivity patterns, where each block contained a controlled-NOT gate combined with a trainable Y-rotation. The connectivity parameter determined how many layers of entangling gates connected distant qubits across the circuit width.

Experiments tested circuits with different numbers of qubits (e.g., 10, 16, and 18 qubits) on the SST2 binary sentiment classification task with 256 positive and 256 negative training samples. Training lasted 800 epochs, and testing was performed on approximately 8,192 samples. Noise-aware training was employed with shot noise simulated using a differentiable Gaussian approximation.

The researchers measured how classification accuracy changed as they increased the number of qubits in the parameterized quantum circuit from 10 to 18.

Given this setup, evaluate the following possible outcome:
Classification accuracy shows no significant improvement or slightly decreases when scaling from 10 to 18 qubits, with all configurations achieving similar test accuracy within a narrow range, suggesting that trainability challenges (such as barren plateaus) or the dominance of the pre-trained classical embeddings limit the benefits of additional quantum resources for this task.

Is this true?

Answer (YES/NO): NO